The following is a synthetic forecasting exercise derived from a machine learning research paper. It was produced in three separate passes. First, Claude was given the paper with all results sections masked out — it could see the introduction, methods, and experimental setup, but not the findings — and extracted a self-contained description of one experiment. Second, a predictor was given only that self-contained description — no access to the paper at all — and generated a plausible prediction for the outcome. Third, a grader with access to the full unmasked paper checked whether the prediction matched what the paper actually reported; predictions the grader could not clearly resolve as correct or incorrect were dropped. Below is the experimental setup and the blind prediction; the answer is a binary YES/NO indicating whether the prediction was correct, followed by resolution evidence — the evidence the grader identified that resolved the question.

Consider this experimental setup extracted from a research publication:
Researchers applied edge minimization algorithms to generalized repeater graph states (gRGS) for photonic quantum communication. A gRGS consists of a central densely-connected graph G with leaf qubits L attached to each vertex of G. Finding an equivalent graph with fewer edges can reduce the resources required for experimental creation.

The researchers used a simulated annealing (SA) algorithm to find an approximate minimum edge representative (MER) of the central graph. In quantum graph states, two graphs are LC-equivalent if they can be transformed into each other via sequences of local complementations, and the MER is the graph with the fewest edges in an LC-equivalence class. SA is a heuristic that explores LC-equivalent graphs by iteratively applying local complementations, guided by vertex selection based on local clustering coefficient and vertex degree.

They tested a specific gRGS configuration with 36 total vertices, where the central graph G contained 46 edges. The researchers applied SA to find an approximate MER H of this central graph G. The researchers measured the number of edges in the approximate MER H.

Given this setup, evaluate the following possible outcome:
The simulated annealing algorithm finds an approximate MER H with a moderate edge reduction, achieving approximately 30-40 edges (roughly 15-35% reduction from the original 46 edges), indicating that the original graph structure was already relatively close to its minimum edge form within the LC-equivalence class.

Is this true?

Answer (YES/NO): NO